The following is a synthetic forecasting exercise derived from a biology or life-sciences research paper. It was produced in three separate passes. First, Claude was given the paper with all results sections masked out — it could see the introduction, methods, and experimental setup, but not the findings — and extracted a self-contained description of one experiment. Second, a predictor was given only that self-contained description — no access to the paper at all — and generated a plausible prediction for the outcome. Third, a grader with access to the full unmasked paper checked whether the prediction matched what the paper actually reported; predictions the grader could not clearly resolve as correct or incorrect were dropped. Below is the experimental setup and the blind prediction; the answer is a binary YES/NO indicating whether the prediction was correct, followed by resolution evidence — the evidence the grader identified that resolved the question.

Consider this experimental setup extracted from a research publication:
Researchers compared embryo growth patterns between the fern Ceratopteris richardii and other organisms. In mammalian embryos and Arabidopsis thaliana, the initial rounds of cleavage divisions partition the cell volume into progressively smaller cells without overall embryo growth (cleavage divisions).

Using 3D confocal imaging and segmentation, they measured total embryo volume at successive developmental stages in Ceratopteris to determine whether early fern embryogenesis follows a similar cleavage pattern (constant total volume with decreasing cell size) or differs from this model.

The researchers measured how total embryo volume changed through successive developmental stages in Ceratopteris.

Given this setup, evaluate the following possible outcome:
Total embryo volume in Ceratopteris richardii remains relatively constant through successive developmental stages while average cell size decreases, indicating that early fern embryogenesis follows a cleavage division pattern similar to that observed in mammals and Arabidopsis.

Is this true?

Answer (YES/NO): NO